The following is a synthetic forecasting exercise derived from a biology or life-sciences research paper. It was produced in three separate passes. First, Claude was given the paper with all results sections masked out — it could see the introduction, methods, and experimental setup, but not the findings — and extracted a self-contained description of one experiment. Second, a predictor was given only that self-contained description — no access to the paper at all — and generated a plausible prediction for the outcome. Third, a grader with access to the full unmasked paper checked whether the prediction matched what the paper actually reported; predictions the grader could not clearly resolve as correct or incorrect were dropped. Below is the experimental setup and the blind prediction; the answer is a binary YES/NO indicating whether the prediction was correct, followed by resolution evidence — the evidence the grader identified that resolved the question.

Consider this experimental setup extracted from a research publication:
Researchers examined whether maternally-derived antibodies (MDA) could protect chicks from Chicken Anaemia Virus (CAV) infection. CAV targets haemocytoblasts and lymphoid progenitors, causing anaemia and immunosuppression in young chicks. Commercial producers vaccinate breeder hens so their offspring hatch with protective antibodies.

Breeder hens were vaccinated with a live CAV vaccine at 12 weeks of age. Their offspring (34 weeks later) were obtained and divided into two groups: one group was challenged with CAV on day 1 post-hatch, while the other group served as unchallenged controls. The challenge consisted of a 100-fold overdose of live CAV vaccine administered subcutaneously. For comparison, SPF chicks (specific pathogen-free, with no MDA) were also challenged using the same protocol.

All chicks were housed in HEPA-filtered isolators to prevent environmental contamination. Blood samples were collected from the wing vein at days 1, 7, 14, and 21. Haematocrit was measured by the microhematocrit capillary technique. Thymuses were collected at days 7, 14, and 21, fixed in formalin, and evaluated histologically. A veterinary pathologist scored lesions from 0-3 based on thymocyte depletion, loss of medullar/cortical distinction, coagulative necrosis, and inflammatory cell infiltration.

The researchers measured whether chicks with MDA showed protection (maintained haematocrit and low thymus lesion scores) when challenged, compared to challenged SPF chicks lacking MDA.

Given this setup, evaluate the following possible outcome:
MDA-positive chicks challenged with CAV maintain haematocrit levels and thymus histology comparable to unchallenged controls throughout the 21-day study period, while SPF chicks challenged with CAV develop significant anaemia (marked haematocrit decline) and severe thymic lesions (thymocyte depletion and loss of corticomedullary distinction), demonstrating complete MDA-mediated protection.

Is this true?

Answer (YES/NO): NO